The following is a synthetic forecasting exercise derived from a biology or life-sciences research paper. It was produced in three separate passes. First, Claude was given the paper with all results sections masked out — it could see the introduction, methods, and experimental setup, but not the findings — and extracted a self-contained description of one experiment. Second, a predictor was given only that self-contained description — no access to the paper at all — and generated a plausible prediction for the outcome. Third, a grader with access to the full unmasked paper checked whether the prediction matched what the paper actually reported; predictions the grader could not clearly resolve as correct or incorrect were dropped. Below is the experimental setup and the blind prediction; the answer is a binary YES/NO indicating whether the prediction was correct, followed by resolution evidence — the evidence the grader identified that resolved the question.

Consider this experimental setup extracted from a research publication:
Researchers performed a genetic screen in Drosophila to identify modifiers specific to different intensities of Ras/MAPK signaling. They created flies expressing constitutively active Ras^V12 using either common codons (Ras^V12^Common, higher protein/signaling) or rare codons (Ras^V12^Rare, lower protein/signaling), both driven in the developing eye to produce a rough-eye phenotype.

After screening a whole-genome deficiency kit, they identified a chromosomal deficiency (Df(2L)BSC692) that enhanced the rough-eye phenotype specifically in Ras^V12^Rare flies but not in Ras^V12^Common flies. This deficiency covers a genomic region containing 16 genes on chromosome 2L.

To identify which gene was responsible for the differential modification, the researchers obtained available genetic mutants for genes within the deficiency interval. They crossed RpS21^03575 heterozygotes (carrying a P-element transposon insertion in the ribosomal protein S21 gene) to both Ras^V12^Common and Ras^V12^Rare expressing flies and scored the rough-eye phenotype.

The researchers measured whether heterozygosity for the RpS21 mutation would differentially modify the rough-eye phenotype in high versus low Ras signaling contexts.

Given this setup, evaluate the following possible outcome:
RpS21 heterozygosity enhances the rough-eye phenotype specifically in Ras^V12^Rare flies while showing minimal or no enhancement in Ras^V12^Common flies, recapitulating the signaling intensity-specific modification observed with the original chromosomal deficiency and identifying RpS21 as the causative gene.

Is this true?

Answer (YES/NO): YES